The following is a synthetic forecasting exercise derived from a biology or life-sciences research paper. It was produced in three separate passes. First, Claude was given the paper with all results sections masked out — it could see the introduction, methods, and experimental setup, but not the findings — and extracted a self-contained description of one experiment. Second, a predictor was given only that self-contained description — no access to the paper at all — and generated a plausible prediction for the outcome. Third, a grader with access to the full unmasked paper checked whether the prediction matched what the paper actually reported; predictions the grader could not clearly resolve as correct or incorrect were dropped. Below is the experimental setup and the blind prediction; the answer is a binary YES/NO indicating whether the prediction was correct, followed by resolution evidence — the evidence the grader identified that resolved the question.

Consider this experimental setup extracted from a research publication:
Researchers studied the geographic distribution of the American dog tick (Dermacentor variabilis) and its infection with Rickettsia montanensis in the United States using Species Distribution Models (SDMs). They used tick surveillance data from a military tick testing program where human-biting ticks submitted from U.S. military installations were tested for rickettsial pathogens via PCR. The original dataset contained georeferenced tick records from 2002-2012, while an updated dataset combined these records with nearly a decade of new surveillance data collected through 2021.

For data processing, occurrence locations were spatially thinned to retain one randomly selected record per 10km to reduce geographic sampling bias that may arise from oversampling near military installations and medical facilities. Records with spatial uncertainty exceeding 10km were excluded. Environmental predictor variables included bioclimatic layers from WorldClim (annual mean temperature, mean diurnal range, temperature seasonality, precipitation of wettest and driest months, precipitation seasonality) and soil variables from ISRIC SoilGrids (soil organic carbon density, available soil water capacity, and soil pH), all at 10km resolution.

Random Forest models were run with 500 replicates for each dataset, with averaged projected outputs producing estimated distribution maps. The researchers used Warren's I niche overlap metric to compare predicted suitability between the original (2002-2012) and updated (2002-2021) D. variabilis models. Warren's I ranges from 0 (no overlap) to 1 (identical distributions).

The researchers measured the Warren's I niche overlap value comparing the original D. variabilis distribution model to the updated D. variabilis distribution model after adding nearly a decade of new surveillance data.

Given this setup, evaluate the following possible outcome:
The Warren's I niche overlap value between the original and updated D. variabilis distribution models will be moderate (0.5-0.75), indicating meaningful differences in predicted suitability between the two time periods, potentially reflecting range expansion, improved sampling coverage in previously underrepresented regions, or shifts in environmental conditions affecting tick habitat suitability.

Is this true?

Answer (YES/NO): NO